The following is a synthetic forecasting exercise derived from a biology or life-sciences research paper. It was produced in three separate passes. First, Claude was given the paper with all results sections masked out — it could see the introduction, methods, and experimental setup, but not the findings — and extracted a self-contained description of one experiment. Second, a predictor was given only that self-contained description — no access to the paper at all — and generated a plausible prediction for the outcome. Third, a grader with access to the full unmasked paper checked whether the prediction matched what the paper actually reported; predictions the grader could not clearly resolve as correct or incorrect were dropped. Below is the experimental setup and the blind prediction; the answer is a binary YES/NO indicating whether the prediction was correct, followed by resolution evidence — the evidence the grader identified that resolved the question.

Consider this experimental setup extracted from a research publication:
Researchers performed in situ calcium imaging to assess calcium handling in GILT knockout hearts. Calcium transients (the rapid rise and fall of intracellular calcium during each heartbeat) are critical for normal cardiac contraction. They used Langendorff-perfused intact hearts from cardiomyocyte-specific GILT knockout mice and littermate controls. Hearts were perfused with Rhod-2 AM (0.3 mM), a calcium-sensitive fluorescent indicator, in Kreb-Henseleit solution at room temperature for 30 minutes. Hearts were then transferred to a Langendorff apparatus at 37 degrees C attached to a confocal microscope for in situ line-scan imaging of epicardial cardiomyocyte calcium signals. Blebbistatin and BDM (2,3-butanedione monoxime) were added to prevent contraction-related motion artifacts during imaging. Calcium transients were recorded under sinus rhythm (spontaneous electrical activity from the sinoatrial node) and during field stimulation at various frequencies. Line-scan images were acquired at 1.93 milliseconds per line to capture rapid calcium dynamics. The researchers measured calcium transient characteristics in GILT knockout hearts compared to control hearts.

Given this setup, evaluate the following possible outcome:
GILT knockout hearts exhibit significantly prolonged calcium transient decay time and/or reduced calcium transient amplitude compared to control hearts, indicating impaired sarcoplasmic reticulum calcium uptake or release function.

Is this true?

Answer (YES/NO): YES